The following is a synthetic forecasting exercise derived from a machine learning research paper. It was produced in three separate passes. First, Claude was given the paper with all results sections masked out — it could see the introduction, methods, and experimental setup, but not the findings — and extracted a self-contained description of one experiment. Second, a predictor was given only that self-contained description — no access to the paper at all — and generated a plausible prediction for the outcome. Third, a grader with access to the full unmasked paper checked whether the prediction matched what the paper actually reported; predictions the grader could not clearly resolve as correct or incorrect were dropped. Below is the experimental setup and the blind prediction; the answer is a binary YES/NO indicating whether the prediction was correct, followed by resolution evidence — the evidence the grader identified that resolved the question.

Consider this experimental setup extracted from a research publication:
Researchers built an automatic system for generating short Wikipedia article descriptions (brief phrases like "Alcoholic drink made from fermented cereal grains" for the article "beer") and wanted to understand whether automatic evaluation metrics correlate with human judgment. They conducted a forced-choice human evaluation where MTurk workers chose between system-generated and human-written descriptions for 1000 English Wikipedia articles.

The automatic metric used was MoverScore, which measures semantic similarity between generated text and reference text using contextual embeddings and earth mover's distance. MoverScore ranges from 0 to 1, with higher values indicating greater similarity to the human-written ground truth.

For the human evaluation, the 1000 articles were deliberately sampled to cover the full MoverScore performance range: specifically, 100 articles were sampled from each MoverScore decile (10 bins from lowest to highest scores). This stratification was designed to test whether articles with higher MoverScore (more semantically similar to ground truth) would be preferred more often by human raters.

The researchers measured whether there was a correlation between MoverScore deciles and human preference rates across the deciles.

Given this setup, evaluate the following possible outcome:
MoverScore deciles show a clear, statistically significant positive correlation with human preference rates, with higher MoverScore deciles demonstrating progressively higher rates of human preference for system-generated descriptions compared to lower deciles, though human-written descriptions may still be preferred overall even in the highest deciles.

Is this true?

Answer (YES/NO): NO